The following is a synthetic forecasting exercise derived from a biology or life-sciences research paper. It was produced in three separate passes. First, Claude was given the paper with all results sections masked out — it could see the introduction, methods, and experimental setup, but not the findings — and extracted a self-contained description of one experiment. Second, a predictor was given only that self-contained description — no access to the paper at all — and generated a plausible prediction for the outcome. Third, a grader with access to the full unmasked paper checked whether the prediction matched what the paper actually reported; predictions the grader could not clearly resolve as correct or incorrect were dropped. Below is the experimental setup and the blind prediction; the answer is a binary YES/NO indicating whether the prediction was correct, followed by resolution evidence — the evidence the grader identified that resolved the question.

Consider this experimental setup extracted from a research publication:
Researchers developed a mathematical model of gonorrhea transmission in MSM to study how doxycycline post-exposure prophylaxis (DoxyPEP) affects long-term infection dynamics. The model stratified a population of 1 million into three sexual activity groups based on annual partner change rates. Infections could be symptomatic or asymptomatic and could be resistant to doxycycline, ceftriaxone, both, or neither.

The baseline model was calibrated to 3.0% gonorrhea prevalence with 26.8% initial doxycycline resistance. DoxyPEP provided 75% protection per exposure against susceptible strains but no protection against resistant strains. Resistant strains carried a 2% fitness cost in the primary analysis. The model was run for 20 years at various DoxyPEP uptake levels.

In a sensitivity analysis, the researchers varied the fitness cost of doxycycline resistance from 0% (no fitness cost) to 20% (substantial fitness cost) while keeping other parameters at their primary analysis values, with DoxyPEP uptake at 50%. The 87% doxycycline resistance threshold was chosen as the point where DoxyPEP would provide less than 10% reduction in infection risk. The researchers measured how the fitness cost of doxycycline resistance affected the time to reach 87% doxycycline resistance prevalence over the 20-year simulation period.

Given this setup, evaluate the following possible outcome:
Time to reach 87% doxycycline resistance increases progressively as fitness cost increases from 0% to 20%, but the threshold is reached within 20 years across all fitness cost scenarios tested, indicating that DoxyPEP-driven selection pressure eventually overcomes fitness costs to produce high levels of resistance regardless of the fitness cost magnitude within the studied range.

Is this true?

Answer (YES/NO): YES